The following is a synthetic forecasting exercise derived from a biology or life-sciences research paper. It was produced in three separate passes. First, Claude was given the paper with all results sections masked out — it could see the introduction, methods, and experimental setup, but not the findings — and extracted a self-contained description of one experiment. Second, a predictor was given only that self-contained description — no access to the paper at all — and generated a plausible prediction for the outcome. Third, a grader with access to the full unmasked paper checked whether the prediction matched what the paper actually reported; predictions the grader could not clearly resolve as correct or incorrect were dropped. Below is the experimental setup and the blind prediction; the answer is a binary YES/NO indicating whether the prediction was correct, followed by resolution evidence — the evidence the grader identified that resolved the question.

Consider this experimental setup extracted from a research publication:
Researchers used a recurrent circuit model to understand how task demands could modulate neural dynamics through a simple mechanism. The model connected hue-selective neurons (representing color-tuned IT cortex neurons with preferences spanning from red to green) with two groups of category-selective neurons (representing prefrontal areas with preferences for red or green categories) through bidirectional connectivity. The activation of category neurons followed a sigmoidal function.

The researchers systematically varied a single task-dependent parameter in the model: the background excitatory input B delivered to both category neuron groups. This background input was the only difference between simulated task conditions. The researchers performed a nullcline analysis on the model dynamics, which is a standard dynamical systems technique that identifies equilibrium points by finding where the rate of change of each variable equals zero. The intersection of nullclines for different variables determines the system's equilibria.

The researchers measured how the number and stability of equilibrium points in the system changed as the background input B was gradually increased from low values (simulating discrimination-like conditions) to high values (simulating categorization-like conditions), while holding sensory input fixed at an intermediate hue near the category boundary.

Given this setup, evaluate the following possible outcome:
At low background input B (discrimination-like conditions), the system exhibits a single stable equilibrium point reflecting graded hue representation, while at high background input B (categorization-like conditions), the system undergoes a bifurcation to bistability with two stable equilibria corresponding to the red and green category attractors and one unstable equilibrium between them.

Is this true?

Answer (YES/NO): YES